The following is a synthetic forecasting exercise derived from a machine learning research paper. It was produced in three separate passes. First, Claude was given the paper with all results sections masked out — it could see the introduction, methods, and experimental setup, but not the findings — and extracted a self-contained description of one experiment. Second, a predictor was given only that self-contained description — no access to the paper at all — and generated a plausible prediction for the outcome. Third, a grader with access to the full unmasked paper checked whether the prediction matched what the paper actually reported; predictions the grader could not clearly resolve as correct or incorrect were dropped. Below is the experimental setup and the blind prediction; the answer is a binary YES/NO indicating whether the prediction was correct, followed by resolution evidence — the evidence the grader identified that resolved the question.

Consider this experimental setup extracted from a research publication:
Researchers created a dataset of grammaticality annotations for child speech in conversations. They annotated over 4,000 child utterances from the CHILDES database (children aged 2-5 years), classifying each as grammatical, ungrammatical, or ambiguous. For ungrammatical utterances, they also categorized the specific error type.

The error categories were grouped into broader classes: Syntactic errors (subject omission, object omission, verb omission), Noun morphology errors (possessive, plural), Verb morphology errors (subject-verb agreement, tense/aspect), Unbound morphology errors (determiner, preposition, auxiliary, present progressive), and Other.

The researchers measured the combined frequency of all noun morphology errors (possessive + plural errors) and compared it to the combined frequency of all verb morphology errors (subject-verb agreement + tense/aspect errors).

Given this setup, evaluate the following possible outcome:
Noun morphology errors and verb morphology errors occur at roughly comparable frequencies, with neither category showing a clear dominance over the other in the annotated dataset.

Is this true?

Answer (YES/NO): NO